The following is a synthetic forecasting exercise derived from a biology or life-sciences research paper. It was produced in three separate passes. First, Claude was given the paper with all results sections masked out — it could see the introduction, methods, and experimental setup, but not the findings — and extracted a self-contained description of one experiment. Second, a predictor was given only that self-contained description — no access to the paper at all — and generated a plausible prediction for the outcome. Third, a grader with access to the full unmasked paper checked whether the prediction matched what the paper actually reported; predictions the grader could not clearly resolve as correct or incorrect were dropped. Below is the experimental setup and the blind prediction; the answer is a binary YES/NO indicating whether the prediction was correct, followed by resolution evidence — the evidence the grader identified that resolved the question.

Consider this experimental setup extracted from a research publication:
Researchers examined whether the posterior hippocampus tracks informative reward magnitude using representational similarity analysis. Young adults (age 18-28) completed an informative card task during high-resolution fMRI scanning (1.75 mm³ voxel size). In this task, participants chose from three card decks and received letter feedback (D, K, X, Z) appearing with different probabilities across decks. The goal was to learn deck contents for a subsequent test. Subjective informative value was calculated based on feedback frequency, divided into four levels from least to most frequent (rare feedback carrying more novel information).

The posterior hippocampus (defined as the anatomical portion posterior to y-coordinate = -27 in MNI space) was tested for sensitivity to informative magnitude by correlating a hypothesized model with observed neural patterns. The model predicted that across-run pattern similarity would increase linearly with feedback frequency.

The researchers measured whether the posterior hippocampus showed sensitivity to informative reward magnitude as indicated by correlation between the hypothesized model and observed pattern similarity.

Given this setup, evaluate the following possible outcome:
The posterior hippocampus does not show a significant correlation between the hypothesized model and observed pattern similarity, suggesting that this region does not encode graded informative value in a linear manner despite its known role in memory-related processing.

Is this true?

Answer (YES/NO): YES